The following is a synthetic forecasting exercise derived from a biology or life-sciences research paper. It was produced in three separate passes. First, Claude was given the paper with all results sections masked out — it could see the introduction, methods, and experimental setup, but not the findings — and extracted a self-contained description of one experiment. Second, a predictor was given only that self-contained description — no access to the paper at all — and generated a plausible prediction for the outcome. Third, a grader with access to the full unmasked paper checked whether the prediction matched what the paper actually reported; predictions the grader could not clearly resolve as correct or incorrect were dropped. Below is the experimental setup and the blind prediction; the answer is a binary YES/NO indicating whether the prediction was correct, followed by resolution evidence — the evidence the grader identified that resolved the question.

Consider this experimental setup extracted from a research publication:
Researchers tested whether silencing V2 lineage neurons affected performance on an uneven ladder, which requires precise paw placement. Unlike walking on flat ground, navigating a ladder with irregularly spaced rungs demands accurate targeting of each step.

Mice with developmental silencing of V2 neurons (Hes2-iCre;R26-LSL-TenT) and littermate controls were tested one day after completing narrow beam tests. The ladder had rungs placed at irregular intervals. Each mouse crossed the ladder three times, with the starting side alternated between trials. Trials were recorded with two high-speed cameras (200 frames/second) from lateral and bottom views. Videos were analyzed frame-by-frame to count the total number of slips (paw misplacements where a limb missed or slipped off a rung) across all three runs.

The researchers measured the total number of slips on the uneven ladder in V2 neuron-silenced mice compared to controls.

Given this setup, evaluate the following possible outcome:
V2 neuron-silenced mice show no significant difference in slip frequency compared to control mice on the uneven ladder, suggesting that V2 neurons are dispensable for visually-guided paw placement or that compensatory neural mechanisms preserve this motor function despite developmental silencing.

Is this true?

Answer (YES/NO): NO